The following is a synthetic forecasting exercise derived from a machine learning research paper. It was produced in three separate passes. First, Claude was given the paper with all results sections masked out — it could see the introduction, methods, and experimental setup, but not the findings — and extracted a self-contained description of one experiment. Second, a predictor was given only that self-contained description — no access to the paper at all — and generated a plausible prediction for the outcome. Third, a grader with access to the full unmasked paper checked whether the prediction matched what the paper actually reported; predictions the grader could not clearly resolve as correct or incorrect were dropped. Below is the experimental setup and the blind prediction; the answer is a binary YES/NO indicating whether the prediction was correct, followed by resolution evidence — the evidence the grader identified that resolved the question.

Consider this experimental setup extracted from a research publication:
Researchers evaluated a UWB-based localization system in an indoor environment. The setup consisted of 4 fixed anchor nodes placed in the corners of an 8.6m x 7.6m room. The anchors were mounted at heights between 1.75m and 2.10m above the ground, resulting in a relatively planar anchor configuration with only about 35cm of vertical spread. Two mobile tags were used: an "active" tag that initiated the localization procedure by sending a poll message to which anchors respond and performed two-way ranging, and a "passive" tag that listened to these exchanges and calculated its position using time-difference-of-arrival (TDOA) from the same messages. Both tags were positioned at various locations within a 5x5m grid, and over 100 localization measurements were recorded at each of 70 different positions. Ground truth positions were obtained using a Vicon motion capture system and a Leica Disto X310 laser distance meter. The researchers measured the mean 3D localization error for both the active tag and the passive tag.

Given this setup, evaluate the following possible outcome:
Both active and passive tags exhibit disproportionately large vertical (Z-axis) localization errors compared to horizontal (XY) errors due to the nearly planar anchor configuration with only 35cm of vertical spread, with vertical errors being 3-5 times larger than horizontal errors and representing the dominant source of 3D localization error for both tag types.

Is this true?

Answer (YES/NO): NO